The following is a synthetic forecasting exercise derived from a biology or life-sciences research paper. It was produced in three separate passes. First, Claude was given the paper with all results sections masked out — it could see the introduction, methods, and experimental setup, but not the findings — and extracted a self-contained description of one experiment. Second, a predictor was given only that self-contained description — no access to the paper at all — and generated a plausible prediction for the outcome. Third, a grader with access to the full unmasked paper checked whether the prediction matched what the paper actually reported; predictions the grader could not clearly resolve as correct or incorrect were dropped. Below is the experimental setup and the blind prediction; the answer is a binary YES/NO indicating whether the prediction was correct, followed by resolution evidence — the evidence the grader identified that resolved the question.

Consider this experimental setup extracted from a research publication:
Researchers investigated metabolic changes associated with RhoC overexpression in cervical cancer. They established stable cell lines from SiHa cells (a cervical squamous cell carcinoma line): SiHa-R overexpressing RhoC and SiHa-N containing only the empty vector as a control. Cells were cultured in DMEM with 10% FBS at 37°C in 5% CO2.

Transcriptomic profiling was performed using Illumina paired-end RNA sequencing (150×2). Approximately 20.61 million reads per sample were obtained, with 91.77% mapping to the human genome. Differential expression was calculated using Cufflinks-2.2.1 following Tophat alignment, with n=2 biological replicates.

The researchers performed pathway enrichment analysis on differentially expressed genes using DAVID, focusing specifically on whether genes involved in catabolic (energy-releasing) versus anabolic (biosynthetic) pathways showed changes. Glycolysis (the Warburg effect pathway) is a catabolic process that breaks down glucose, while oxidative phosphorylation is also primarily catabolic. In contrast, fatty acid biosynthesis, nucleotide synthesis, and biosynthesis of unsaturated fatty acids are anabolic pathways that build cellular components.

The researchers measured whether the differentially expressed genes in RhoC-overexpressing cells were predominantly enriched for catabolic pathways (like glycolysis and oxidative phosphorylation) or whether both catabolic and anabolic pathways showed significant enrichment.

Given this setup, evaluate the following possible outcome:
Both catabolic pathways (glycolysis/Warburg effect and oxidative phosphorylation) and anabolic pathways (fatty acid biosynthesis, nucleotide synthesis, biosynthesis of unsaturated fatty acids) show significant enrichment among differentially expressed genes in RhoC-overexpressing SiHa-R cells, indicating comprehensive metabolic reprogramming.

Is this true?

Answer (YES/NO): NO